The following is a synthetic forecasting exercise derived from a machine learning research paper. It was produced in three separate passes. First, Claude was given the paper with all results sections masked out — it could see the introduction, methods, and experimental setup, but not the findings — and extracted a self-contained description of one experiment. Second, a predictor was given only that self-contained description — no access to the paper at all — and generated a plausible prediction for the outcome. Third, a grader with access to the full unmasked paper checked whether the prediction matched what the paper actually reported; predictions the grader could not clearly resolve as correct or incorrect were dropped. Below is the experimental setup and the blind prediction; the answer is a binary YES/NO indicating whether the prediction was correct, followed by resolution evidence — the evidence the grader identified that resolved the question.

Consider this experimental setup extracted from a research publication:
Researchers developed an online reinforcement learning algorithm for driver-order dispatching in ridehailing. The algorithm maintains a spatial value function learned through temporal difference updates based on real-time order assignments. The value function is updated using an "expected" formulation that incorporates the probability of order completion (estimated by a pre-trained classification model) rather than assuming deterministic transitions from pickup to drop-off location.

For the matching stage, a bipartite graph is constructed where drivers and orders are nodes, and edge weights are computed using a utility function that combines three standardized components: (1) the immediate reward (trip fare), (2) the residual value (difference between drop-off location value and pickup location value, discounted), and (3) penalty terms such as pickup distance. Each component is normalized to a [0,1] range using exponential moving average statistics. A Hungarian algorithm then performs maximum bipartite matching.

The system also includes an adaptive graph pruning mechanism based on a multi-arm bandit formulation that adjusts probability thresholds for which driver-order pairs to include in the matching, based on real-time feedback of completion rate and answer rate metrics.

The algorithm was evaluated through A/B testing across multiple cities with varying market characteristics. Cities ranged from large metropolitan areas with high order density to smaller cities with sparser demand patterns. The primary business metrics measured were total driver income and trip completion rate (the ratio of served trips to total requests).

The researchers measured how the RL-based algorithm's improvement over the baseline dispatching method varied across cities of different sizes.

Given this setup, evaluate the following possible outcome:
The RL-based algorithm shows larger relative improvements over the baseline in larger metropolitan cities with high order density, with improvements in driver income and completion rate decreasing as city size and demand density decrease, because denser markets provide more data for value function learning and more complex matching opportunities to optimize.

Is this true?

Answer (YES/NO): YES